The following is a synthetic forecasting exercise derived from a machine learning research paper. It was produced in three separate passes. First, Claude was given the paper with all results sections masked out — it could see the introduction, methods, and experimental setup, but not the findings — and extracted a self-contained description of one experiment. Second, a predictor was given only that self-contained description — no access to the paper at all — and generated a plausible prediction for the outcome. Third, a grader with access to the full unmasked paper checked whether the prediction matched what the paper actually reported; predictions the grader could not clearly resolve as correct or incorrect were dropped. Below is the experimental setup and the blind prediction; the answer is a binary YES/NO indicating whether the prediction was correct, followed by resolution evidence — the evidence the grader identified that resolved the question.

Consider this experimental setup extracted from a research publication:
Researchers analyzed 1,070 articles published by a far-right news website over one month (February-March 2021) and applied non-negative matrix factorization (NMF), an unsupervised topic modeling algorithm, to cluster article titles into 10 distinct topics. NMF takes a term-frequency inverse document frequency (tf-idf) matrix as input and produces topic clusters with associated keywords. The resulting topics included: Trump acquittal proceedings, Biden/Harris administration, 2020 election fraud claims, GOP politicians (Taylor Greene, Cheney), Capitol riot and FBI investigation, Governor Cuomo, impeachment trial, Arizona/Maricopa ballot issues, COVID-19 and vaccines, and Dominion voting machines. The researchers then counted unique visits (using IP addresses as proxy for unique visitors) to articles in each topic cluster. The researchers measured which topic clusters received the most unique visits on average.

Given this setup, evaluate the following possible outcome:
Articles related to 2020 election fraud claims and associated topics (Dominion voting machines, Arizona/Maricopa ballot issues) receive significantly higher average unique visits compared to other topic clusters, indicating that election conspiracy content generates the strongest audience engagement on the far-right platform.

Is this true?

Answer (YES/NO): YES